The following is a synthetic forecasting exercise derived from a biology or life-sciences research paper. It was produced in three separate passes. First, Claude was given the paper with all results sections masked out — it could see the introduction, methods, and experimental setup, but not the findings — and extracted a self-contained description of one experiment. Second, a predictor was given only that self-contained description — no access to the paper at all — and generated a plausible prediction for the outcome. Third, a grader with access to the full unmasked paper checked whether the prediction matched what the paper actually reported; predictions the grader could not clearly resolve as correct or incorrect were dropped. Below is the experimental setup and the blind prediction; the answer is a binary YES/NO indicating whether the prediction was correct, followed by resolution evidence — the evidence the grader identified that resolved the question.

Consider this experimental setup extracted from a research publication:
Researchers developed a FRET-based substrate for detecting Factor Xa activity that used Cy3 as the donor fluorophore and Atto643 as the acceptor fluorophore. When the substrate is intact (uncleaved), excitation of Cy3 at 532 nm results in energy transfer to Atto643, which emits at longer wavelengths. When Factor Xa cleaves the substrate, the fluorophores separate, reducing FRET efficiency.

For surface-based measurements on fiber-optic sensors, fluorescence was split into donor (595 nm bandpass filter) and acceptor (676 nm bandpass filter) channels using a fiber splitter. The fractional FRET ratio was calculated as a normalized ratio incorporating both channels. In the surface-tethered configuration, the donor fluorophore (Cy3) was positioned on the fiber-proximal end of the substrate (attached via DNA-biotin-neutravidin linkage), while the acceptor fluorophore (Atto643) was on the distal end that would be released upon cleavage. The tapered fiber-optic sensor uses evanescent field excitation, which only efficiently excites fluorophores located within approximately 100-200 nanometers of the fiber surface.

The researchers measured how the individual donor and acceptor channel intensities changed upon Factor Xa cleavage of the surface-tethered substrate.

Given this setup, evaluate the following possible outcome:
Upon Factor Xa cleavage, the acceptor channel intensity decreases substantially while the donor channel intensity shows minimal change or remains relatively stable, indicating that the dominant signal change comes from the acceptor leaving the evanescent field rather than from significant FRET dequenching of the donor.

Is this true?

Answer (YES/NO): NO